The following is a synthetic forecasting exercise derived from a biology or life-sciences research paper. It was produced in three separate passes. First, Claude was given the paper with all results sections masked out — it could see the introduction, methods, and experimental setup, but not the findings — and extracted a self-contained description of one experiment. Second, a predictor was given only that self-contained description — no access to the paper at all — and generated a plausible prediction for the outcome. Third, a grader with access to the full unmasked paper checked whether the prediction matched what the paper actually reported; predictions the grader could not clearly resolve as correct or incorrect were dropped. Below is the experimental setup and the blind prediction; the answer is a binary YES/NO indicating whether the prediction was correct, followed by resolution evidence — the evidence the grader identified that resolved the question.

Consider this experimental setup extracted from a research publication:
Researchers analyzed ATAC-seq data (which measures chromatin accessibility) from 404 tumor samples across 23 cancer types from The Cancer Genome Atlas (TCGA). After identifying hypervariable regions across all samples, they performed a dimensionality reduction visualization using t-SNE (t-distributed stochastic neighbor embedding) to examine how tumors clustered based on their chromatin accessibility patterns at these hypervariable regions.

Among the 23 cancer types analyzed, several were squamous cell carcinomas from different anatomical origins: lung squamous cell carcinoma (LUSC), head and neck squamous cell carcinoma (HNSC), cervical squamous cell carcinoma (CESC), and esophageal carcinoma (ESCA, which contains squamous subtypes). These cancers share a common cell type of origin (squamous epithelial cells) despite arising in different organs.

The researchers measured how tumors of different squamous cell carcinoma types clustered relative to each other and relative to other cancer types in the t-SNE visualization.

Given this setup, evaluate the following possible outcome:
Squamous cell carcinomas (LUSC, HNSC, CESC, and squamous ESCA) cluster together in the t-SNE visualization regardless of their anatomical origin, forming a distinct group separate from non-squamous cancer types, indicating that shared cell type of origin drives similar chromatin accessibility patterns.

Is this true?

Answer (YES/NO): YES